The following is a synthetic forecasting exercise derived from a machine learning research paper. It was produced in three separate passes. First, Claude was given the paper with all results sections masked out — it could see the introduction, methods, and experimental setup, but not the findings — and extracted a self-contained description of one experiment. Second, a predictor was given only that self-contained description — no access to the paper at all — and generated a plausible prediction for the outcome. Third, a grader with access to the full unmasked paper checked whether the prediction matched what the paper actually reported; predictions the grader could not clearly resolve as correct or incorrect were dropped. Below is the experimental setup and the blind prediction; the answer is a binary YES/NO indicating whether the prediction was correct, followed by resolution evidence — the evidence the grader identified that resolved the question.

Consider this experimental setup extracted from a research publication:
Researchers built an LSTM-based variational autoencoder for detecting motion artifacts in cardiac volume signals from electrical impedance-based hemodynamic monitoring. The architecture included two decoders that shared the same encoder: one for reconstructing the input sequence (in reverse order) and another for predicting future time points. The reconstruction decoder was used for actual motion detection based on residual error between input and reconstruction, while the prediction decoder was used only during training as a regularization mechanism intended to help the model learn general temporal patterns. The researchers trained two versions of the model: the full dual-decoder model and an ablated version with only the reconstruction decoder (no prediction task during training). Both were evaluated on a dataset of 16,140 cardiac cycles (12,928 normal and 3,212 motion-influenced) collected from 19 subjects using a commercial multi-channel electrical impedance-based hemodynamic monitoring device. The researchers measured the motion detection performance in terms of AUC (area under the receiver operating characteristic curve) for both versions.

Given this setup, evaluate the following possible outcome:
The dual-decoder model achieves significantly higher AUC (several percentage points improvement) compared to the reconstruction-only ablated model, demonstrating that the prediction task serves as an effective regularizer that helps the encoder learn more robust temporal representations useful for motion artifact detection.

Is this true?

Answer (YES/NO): YES